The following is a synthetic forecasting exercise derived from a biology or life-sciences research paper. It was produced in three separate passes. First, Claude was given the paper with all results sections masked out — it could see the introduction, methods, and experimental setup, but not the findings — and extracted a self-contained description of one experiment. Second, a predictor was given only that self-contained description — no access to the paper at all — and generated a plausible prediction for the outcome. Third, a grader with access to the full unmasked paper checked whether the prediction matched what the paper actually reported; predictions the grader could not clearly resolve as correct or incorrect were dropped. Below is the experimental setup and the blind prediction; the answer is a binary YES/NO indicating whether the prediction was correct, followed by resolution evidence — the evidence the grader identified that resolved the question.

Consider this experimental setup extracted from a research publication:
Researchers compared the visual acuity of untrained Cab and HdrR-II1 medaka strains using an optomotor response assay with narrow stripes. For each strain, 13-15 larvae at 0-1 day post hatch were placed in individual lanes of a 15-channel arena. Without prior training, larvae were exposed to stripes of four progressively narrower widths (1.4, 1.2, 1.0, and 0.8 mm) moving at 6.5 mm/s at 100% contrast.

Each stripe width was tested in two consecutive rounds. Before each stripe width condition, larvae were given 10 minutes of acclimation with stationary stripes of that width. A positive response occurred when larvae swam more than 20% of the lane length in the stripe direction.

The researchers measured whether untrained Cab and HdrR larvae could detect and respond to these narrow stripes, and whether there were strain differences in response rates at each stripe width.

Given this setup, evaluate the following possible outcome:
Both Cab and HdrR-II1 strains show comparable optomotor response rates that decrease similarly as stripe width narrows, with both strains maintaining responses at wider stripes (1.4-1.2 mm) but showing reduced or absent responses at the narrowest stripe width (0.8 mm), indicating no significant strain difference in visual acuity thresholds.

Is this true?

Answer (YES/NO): NO